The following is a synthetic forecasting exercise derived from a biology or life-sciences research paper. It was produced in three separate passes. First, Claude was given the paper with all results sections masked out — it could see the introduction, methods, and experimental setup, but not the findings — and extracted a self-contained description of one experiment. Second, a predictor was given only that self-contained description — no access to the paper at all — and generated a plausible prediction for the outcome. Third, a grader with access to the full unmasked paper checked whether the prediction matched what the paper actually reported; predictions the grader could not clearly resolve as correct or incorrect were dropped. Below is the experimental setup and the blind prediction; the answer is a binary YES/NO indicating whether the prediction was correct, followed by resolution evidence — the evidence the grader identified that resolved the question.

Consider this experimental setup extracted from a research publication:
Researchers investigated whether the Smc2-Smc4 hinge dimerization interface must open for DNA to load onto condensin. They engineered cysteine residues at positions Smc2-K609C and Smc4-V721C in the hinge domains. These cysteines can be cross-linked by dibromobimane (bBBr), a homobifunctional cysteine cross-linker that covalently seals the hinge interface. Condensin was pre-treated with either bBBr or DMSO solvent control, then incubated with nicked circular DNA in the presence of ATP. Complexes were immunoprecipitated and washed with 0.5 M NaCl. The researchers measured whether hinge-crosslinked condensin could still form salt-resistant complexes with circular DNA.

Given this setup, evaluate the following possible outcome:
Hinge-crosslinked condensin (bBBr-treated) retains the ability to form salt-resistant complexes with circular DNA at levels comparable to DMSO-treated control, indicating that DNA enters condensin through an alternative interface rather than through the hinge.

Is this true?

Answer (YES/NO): YES